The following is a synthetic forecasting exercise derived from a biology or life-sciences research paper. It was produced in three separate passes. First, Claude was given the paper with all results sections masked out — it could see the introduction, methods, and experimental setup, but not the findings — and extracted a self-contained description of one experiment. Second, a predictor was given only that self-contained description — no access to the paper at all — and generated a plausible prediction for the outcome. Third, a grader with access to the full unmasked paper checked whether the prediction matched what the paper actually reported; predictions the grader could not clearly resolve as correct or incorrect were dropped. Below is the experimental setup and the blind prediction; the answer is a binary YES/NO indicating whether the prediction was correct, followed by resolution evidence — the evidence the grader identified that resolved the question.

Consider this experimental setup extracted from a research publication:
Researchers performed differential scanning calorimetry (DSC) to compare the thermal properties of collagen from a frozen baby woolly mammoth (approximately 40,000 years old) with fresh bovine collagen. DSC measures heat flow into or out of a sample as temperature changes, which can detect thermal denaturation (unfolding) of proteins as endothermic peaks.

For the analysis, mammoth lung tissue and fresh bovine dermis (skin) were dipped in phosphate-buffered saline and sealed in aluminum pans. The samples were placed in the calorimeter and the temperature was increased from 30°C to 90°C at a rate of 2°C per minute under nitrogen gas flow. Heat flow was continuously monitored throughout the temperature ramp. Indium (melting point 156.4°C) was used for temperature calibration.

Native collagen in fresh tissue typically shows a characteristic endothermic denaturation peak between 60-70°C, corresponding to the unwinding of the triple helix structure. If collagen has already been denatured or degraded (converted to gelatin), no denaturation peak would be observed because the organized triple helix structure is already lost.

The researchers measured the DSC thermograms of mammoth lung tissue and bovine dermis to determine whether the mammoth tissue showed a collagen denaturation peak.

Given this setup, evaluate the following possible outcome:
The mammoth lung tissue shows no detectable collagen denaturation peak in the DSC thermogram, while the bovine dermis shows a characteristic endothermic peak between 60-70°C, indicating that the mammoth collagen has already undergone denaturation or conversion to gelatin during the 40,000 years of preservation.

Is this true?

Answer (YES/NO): NO